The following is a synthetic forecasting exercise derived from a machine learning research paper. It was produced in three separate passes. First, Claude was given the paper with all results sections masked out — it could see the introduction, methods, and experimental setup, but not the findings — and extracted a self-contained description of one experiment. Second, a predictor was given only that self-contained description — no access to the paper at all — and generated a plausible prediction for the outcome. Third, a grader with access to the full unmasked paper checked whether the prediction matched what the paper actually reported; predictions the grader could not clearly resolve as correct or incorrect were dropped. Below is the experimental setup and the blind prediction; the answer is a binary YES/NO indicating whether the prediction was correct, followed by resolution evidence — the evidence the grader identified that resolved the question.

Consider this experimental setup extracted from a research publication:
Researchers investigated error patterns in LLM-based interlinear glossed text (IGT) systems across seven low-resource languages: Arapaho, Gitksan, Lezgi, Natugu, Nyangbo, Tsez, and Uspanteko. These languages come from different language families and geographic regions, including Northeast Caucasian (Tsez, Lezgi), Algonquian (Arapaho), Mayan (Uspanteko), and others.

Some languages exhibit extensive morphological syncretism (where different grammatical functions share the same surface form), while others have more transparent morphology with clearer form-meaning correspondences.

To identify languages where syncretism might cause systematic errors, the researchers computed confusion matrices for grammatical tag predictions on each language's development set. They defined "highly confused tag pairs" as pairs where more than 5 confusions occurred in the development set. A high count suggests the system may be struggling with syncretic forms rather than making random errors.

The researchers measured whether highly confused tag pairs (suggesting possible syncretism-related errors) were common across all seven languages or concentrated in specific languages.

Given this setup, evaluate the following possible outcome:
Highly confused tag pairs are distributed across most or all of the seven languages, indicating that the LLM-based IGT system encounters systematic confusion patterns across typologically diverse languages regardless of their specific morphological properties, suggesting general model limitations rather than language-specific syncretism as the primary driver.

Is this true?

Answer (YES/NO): NO